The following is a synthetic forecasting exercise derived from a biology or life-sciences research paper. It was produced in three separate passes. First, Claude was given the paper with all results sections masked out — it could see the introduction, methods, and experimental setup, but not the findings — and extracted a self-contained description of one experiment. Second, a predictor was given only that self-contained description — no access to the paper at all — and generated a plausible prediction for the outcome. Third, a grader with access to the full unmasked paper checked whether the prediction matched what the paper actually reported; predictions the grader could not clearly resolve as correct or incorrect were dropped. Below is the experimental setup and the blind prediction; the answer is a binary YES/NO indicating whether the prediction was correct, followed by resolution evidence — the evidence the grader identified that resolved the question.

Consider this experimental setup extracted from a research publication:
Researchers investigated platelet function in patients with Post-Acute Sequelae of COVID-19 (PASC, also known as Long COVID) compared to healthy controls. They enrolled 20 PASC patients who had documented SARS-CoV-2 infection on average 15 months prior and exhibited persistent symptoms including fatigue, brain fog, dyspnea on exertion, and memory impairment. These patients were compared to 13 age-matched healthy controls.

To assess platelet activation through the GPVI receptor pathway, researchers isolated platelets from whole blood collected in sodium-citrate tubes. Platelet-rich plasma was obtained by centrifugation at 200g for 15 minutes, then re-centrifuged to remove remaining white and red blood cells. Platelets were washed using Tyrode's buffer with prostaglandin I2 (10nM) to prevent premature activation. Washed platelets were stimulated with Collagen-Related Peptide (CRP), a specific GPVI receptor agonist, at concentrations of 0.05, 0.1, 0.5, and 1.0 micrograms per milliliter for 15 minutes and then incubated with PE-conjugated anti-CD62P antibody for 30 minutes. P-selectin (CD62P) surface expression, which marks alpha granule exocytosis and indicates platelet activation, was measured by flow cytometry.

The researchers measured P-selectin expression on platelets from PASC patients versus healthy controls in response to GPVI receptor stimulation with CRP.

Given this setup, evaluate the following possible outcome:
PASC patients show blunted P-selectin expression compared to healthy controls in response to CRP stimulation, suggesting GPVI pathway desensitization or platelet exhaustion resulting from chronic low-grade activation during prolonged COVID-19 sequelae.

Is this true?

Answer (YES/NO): YES